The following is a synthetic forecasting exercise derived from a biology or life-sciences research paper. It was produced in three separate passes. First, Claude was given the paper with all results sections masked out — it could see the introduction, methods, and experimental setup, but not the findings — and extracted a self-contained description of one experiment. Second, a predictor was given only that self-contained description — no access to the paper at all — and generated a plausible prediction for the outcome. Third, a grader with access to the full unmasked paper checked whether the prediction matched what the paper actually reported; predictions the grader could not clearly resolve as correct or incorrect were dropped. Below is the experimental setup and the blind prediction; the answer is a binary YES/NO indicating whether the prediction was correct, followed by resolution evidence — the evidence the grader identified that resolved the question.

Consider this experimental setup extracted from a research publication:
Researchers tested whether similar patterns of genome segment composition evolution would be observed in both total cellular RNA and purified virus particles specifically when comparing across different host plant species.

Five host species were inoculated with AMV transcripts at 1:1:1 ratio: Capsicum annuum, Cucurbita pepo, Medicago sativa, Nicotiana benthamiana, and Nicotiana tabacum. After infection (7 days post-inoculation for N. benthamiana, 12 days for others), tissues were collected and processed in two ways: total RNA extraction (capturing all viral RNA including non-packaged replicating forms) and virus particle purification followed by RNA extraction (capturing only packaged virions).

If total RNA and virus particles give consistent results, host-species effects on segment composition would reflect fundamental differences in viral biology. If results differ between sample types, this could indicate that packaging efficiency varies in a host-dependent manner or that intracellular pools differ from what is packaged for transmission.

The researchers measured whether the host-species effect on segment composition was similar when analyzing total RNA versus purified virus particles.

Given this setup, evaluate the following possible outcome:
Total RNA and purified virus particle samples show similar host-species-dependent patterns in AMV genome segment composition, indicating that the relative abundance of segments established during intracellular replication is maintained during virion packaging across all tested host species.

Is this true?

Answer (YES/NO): NO